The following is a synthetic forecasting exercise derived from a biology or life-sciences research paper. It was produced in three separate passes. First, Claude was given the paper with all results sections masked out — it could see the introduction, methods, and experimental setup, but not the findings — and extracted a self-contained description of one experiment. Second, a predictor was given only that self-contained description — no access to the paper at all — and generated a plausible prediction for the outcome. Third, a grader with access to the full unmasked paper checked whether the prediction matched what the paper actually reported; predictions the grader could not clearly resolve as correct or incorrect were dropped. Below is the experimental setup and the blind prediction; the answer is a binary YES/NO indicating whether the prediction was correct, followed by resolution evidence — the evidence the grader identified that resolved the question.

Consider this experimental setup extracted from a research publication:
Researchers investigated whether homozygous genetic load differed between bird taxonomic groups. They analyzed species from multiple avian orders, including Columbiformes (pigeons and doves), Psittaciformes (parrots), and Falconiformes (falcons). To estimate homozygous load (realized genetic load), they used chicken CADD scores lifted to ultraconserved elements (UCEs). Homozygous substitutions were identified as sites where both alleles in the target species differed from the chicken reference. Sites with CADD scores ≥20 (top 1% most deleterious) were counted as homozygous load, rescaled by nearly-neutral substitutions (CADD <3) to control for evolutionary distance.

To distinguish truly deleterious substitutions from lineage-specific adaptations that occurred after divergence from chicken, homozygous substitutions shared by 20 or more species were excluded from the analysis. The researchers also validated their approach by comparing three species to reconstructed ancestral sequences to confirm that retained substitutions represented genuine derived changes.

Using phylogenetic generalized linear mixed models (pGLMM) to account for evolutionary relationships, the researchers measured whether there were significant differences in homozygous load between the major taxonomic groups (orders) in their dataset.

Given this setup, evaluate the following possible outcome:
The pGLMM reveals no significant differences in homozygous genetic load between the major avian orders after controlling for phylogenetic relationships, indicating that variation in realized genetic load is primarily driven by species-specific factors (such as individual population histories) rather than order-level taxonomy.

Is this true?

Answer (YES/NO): NO